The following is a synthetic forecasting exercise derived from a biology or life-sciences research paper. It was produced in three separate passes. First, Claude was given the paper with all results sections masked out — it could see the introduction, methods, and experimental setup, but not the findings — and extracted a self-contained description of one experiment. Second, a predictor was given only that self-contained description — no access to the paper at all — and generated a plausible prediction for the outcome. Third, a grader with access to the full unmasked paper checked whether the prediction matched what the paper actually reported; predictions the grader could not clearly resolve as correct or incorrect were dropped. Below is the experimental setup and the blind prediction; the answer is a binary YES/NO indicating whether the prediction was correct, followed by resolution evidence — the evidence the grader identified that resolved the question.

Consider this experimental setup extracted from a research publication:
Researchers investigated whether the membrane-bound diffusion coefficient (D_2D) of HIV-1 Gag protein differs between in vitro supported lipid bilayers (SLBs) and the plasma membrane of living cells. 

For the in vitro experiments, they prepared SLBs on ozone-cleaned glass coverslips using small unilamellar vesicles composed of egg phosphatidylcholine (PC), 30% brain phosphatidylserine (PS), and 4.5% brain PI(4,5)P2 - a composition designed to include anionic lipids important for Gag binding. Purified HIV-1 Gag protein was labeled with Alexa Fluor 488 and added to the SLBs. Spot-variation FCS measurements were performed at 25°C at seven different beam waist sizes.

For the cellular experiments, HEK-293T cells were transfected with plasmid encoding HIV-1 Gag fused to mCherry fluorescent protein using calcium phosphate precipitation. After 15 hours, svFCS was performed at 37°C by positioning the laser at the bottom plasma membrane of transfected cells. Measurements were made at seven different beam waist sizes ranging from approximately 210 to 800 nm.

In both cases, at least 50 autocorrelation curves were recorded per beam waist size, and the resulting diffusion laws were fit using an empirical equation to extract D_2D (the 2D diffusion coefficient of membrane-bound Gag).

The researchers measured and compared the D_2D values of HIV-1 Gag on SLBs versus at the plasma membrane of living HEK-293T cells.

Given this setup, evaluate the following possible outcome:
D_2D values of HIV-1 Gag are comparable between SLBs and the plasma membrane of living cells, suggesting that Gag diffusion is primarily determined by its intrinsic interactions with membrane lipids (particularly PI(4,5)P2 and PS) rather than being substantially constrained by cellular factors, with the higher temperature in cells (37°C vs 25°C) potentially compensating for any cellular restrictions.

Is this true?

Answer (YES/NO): YES